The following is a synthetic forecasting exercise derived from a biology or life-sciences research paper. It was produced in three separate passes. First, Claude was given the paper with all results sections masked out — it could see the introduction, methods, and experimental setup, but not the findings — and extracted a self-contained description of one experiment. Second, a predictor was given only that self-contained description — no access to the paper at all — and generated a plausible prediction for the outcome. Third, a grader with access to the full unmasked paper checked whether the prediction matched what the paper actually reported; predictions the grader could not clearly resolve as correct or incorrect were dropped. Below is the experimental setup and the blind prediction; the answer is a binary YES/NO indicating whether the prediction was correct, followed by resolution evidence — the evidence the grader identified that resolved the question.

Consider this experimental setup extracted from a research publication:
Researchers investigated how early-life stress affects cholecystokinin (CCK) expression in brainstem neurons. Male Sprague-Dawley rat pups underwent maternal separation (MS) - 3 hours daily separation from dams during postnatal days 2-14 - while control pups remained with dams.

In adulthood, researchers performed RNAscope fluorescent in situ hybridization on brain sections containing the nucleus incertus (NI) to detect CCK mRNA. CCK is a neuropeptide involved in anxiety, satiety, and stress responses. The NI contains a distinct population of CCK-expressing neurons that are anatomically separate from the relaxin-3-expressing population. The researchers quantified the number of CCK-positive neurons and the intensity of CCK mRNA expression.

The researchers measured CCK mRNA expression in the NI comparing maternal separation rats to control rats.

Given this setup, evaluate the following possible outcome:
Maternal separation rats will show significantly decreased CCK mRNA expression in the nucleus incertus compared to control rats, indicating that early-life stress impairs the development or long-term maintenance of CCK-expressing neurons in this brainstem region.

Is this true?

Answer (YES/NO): NO